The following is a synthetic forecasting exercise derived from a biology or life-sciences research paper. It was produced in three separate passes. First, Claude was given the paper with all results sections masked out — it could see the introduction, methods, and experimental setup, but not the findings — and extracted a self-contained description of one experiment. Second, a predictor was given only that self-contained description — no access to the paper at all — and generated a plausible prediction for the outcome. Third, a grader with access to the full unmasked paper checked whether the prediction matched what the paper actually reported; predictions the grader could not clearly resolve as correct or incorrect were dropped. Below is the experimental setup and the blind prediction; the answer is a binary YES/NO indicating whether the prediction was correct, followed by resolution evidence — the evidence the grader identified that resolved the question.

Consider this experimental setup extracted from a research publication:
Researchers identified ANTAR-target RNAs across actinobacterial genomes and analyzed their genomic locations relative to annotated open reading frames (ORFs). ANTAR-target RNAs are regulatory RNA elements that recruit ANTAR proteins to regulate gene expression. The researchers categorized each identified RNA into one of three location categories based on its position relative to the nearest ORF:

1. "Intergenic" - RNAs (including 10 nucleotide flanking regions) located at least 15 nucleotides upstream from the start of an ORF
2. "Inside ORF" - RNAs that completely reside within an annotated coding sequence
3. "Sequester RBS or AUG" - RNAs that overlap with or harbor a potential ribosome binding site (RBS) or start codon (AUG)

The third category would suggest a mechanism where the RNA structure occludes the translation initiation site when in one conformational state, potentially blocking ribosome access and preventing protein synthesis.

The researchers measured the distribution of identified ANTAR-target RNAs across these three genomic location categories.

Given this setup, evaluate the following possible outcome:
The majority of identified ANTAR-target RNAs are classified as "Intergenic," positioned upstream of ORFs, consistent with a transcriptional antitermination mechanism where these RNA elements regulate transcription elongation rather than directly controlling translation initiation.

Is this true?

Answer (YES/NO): NO